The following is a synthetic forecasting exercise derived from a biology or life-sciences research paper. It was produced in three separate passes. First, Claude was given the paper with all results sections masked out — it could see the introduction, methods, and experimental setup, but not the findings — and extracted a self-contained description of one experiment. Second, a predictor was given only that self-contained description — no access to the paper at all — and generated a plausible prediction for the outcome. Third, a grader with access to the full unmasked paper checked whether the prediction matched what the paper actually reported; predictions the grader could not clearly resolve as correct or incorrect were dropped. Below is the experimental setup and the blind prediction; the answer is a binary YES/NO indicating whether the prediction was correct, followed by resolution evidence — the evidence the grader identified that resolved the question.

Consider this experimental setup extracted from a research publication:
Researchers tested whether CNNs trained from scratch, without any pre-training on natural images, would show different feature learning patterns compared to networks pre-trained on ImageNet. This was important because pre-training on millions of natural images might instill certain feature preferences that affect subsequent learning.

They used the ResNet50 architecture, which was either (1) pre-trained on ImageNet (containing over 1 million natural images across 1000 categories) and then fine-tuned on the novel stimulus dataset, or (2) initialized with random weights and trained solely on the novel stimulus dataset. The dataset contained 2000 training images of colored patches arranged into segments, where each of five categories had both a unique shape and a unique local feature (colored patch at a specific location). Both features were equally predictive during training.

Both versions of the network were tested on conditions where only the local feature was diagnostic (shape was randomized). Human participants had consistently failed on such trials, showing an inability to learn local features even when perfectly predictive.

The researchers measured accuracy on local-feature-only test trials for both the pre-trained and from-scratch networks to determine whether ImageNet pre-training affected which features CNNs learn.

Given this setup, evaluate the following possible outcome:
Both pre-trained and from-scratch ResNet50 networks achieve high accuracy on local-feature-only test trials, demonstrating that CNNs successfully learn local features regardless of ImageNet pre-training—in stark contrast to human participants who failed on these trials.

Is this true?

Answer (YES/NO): YES